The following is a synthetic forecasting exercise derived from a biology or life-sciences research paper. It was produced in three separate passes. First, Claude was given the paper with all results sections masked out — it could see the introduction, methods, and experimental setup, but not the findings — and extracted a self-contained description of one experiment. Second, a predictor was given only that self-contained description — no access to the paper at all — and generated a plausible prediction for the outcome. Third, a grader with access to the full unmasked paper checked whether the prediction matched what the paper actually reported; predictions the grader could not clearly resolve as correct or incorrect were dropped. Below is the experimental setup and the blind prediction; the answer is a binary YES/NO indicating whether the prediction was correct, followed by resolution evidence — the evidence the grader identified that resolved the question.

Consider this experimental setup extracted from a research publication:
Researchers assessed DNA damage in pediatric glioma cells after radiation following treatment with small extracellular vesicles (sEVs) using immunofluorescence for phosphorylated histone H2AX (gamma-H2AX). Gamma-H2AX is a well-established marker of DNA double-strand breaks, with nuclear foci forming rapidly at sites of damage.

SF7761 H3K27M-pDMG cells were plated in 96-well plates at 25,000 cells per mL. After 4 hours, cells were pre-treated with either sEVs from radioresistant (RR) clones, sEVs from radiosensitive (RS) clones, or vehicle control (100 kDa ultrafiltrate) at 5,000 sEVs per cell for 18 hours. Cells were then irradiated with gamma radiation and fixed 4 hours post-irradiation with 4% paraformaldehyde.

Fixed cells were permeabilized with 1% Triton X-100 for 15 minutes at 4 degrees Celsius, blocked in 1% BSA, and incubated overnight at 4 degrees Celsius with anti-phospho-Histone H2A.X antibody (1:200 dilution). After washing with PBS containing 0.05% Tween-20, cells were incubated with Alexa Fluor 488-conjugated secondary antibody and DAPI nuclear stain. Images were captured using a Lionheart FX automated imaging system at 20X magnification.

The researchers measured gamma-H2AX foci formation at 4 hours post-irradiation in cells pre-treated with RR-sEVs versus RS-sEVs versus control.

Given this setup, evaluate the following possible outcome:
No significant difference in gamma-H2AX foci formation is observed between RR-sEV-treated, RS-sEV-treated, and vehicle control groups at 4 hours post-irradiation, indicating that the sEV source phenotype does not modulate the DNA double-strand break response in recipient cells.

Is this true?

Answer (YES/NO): NO